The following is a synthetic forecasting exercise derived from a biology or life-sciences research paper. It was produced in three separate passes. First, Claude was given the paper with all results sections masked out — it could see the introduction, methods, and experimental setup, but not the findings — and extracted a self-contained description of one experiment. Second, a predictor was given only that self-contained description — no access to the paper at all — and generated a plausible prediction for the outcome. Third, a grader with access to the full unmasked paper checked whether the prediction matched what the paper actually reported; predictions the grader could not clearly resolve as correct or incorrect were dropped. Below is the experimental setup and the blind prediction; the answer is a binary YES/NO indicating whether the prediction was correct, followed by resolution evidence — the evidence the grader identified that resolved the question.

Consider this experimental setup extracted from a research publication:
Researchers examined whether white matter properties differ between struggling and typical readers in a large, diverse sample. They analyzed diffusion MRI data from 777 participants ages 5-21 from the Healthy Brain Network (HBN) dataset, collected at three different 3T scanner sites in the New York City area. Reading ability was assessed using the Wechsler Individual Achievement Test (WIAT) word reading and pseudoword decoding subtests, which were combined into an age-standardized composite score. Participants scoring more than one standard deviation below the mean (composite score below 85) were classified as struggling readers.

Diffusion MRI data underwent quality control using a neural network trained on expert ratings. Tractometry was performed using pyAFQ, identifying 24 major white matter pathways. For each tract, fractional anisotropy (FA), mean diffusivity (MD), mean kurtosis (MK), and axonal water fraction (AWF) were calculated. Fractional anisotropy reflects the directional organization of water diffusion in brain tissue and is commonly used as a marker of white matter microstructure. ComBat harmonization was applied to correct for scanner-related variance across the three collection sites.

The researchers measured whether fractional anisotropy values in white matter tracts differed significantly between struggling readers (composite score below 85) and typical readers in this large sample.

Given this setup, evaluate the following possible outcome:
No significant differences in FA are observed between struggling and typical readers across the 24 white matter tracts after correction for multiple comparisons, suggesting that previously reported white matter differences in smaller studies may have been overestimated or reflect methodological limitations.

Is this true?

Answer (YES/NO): YES